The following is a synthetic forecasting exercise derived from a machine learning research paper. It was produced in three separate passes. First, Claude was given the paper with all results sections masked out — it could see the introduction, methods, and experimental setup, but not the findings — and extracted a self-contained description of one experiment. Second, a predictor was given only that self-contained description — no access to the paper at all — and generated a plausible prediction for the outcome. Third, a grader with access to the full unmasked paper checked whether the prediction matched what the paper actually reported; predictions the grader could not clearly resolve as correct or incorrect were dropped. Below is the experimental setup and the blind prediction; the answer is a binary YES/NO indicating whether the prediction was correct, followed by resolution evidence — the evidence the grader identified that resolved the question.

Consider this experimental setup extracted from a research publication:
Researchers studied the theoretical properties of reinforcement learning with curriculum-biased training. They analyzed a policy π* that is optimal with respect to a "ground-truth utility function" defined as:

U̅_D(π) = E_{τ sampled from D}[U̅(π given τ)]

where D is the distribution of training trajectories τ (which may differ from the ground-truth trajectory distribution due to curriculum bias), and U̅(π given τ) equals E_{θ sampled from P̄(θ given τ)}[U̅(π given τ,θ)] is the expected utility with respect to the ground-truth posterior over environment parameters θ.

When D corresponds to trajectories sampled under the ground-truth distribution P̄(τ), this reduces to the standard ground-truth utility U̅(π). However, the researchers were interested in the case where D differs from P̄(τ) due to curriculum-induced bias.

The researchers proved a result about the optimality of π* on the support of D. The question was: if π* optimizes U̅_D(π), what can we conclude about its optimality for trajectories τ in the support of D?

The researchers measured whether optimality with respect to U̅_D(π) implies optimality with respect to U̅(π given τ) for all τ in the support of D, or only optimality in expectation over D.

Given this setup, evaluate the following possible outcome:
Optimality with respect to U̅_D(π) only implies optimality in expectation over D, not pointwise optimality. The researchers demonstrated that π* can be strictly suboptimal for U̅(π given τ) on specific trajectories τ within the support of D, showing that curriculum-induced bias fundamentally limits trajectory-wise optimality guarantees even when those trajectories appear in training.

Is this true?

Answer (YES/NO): NO